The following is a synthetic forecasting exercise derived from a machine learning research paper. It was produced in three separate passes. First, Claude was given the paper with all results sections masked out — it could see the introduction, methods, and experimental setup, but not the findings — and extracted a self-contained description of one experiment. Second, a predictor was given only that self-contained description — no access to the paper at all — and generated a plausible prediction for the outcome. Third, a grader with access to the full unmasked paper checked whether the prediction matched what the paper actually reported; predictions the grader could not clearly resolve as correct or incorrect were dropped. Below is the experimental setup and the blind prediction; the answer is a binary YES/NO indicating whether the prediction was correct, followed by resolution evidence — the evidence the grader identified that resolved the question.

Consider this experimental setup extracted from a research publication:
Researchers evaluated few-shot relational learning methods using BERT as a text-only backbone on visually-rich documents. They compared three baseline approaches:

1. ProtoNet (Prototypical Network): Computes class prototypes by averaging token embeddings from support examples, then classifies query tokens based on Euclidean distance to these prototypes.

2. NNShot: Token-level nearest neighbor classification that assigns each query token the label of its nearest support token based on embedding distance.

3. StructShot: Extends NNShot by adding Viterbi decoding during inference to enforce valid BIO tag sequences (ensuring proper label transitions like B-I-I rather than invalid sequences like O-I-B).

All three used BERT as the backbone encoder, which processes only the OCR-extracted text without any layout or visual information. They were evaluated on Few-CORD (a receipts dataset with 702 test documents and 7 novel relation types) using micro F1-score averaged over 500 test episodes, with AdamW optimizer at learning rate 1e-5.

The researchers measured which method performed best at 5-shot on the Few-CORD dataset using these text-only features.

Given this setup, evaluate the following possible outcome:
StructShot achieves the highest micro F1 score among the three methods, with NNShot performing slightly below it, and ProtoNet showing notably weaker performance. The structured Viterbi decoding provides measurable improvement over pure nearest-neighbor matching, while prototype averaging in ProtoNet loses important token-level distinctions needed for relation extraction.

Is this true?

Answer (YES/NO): NO